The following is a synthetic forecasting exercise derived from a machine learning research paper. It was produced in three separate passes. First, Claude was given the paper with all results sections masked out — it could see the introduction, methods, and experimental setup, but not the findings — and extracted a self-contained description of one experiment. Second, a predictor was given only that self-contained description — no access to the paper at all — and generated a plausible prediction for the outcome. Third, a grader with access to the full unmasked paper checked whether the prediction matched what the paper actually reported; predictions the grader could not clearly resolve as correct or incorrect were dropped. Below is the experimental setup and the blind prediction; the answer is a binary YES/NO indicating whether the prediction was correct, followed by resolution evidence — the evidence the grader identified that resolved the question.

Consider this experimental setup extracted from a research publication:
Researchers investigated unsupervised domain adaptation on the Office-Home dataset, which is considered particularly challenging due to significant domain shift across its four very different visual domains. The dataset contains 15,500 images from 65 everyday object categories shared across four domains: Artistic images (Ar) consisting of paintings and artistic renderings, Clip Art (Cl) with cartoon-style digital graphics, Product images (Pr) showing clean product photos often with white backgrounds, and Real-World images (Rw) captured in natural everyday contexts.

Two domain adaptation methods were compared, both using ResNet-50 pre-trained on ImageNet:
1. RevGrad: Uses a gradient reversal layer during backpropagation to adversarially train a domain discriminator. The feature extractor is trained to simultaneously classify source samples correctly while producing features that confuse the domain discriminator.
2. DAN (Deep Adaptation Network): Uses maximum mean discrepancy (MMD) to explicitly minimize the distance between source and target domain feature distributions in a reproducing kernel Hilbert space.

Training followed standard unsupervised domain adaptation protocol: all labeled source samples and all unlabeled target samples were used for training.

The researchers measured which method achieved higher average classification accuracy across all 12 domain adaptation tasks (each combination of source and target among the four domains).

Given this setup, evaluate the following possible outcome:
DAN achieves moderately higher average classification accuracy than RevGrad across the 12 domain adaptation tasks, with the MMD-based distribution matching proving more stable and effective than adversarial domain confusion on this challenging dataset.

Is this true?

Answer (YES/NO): NO